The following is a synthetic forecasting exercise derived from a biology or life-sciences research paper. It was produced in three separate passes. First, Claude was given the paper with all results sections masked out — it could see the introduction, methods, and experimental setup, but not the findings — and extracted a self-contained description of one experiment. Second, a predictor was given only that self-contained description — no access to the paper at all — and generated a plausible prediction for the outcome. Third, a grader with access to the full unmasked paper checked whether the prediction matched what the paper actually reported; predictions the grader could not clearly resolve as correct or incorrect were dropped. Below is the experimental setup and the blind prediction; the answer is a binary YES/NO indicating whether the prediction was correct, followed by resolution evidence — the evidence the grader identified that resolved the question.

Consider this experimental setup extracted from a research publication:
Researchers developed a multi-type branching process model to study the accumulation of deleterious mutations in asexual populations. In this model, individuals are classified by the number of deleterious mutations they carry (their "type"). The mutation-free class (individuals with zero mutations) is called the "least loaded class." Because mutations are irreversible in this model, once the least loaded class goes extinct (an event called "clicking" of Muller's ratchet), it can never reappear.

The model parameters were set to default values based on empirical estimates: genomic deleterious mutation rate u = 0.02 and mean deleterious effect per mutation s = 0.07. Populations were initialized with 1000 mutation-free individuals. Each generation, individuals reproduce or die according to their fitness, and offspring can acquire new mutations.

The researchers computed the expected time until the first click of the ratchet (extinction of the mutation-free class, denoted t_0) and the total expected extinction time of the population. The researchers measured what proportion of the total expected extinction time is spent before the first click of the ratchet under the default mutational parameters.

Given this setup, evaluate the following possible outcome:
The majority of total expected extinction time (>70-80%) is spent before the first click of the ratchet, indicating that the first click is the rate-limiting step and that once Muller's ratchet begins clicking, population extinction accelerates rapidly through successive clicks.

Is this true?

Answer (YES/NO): YES